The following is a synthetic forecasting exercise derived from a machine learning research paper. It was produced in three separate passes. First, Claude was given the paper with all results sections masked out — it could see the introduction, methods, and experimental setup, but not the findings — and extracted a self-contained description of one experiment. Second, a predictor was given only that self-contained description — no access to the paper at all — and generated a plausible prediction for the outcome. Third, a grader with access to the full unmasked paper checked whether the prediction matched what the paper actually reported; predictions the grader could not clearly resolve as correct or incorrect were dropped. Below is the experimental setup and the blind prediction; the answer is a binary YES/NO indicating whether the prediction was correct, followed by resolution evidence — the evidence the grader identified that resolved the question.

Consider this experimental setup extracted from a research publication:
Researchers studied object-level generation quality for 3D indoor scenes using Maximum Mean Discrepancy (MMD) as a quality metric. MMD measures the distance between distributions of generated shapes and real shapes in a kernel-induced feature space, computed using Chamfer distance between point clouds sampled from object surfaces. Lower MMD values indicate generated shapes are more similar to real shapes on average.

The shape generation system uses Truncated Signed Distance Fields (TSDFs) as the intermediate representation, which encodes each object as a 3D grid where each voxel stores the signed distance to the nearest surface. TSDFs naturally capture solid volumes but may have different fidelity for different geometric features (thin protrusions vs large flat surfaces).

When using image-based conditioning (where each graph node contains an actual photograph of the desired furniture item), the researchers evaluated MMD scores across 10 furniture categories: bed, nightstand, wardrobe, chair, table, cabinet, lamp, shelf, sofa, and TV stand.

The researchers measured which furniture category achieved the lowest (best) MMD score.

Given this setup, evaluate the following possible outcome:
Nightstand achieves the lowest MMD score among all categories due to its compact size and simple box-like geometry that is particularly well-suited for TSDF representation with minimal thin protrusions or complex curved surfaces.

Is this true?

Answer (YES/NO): NO